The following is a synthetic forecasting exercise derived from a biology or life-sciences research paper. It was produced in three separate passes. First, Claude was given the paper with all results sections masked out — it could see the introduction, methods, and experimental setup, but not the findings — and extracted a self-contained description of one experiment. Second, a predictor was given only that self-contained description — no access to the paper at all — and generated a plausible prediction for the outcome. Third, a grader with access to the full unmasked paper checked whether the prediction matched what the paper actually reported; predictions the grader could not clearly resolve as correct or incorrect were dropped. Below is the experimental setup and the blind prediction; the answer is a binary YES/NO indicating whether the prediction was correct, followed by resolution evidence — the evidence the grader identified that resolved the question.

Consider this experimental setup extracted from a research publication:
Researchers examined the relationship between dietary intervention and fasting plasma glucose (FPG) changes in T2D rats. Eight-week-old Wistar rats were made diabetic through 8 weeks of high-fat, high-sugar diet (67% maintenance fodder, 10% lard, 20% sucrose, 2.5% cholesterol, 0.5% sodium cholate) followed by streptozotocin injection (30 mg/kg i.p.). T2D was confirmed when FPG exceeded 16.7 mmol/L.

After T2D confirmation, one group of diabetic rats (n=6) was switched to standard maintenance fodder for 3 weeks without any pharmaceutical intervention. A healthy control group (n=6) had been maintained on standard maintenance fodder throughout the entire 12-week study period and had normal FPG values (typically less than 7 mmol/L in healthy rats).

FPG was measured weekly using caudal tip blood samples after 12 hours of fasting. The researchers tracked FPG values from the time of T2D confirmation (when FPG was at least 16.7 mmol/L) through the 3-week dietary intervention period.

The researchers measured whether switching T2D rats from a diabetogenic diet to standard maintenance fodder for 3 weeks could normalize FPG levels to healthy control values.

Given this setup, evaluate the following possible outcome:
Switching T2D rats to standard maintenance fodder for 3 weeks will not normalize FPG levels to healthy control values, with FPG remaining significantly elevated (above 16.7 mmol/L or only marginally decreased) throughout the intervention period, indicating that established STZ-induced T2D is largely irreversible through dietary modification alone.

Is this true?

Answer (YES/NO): NO